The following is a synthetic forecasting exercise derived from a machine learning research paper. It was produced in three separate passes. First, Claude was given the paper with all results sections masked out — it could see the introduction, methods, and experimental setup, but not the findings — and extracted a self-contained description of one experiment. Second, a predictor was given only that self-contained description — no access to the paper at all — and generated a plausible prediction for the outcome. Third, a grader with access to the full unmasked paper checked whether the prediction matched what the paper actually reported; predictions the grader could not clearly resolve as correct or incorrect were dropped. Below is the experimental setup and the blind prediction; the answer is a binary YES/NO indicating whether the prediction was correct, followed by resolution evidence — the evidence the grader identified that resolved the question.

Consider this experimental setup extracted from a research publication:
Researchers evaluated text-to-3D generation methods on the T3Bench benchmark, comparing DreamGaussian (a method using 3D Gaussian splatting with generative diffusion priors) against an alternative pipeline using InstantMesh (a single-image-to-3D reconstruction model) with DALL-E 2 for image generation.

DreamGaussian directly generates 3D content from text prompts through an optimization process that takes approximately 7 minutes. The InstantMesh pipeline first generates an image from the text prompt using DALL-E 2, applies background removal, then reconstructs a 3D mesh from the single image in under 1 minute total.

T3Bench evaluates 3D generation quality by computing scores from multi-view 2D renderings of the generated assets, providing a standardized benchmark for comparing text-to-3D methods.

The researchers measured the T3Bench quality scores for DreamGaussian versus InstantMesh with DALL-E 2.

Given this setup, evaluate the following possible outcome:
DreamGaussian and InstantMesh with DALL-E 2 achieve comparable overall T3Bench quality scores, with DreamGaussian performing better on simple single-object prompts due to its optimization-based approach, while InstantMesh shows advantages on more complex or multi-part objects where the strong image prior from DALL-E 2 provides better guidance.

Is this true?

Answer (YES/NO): NO